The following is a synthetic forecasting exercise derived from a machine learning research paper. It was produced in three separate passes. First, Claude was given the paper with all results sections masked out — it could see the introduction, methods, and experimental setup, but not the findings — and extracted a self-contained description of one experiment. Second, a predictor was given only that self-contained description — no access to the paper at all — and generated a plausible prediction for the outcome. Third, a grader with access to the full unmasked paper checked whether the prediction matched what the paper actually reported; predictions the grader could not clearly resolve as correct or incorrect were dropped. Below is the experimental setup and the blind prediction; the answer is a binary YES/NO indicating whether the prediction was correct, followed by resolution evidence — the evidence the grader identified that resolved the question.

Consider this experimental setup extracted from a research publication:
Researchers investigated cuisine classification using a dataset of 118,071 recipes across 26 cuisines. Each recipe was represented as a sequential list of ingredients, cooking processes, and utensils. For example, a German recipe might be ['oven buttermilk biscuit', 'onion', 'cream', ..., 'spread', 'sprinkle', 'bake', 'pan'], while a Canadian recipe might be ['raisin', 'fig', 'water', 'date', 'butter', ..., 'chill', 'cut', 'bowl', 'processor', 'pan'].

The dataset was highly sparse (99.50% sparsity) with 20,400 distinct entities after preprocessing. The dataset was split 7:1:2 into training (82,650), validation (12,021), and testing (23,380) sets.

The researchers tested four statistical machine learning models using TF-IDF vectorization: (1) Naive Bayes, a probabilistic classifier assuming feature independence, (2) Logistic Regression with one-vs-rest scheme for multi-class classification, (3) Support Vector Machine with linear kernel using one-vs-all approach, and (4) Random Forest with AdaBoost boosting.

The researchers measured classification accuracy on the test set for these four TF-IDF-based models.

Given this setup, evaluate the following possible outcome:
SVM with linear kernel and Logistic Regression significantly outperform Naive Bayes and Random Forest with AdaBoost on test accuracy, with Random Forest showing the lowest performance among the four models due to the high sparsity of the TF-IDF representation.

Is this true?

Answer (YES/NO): NO